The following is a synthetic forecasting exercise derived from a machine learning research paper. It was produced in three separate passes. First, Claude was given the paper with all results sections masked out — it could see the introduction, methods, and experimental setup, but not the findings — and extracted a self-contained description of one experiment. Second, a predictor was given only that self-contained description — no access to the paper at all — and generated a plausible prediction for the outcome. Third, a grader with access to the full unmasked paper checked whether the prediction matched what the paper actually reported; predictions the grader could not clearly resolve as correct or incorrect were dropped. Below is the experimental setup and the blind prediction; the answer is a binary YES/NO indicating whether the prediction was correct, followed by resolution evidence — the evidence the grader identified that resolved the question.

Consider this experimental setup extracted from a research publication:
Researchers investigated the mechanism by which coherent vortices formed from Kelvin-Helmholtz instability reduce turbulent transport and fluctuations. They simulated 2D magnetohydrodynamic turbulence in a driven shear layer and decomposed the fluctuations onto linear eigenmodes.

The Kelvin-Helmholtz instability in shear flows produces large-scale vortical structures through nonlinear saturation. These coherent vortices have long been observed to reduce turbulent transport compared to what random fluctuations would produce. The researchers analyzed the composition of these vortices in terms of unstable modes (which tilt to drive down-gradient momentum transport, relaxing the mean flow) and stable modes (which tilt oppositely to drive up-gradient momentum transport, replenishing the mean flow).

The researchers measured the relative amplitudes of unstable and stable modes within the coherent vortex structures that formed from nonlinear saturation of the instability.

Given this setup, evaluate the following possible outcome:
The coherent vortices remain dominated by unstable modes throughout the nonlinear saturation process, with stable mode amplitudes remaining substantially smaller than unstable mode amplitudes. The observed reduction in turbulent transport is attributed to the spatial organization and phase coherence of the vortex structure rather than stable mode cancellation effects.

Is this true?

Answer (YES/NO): NO